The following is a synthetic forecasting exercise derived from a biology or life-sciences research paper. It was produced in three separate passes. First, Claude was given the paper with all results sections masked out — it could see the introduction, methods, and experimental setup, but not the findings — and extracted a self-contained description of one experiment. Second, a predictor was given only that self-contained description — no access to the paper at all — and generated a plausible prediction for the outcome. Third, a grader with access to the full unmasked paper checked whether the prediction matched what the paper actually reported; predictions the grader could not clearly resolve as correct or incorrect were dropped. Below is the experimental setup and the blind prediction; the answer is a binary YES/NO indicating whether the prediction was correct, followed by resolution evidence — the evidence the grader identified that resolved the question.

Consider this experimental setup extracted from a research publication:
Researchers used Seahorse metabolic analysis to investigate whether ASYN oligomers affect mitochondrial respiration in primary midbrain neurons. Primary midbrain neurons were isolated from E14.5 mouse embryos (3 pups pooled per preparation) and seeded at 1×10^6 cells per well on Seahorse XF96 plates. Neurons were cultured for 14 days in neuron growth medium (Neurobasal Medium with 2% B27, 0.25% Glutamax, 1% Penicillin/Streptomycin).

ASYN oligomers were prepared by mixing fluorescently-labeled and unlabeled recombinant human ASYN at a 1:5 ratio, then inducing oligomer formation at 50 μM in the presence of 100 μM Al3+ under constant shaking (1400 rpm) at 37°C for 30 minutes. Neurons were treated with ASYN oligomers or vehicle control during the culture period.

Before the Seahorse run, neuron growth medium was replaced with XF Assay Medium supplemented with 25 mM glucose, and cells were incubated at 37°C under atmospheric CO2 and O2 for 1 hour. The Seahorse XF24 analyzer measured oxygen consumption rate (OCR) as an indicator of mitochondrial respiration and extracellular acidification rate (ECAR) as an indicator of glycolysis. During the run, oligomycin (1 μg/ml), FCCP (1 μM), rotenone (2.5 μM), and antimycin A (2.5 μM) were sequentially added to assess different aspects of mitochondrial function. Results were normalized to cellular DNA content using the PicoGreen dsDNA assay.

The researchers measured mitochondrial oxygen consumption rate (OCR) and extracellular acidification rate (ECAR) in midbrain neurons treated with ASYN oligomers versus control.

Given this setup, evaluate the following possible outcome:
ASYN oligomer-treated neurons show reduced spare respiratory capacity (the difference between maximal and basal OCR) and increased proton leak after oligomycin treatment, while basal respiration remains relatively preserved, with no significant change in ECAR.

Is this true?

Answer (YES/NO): NO